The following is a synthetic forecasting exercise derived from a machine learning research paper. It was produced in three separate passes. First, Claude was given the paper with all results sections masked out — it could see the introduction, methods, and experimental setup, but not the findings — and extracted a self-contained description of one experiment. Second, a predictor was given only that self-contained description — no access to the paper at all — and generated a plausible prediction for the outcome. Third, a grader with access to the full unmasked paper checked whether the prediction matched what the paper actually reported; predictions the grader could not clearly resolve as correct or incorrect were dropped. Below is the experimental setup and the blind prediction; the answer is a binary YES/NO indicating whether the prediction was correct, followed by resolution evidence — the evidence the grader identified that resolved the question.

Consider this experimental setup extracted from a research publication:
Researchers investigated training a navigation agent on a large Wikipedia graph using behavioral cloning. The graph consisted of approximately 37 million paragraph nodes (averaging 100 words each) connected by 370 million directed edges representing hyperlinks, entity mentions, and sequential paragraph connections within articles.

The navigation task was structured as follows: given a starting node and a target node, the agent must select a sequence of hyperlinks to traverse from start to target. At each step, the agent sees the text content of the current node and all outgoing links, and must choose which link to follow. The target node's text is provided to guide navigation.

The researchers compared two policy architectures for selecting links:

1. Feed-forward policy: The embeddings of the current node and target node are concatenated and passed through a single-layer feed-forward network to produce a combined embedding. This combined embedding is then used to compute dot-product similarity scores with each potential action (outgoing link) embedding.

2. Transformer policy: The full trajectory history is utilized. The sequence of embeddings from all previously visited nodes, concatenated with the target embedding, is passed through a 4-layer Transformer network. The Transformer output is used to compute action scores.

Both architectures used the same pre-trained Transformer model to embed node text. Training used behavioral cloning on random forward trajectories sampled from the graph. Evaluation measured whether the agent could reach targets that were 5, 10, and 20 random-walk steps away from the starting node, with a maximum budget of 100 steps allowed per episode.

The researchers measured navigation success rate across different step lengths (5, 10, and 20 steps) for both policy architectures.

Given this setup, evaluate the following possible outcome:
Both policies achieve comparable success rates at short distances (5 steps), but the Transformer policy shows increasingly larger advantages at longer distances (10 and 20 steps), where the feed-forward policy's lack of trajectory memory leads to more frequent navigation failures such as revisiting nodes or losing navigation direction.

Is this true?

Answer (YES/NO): NO